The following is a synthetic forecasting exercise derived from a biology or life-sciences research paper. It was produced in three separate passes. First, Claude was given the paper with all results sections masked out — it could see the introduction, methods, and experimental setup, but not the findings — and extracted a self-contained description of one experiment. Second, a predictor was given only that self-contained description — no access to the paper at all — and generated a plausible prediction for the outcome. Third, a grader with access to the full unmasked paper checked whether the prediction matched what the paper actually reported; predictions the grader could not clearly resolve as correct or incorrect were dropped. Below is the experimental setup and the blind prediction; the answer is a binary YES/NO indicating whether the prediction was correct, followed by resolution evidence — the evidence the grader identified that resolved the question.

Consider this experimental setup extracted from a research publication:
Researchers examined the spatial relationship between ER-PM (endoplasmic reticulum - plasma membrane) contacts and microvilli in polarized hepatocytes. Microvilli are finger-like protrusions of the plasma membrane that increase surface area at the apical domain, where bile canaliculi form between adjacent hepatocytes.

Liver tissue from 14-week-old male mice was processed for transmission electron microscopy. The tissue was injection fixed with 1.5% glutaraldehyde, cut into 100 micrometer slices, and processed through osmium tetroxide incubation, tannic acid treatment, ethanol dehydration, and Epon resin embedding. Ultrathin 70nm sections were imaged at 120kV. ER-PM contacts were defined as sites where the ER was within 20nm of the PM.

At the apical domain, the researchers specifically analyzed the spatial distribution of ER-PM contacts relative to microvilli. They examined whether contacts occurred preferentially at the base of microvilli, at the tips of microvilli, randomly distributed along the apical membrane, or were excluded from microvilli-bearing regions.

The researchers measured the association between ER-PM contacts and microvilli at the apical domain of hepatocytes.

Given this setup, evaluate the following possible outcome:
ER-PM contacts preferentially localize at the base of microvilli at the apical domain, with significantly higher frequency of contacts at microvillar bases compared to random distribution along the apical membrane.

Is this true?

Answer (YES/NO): YES